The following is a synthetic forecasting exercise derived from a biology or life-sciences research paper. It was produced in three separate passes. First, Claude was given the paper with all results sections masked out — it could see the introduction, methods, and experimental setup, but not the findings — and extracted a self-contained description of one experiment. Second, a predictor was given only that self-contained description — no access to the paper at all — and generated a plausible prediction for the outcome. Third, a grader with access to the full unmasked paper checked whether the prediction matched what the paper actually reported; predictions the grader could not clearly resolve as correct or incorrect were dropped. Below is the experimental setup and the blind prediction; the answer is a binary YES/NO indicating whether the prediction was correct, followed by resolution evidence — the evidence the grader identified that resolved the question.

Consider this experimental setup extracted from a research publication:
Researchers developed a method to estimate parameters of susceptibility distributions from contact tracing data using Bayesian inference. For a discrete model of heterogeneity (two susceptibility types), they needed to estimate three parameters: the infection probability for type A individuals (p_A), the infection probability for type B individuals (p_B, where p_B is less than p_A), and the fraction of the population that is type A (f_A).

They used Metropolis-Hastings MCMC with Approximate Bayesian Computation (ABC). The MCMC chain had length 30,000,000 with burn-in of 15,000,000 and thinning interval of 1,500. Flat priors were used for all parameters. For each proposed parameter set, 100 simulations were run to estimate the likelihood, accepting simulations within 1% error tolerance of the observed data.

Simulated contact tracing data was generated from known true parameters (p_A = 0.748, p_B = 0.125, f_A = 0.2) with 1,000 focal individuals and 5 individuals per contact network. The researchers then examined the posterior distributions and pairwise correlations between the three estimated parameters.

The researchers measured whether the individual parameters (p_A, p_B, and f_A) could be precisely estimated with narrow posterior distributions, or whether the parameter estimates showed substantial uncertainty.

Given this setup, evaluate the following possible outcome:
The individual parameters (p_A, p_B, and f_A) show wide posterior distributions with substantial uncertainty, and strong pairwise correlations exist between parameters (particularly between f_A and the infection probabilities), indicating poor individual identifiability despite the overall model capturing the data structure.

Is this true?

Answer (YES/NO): YES